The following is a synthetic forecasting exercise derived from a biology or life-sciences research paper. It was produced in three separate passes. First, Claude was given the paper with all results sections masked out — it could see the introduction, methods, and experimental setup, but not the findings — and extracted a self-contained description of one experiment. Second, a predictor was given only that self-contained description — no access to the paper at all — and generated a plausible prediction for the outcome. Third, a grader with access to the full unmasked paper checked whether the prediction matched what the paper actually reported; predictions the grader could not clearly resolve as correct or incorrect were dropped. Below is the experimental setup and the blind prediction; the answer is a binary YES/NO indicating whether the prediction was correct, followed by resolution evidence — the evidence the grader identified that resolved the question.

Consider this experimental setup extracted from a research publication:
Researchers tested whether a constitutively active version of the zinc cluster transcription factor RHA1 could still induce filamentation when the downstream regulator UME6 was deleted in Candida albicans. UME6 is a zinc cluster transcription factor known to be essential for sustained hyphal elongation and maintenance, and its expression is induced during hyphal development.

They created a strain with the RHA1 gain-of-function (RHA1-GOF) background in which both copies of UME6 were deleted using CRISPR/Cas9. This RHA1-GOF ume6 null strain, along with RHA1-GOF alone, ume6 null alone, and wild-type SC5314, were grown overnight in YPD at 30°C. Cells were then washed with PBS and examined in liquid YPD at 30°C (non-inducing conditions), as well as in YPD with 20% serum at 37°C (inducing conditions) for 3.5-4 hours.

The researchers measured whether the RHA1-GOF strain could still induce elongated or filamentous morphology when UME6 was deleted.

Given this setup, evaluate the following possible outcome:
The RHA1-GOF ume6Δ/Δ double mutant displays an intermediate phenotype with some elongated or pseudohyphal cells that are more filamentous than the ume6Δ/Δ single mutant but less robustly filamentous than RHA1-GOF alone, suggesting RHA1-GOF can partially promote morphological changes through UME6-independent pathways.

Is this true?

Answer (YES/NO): NO